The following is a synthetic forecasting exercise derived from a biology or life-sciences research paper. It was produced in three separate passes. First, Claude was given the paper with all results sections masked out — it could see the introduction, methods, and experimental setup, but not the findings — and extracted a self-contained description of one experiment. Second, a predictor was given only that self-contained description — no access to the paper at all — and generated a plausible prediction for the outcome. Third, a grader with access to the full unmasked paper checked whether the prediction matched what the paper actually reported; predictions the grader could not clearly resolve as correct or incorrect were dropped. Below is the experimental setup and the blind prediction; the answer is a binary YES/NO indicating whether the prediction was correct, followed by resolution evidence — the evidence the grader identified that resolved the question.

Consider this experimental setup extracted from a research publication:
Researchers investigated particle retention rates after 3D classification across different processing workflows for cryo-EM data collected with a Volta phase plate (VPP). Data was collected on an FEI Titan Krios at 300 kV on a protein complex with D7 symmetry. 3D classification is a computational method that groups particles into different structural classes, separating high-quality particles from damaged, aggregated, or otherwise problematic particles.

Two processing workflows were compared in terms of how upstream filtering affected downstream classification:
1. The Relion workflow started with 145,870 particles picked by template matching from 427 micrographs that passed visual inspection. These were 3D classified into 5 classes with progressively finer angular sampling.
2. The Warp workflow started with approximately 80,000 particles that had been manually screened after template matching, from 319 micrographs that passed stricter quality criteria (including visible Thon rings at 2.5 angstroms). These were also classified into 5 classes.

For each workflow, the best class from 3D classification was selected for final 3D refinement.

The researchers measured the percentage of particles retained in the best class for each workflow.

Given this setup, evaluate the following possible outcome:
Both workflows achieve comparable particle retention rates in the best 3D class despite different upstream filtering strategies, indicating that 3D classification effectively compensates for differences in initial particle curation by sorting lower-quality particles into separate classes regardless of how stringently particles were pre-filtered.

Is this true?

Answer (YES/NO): NO